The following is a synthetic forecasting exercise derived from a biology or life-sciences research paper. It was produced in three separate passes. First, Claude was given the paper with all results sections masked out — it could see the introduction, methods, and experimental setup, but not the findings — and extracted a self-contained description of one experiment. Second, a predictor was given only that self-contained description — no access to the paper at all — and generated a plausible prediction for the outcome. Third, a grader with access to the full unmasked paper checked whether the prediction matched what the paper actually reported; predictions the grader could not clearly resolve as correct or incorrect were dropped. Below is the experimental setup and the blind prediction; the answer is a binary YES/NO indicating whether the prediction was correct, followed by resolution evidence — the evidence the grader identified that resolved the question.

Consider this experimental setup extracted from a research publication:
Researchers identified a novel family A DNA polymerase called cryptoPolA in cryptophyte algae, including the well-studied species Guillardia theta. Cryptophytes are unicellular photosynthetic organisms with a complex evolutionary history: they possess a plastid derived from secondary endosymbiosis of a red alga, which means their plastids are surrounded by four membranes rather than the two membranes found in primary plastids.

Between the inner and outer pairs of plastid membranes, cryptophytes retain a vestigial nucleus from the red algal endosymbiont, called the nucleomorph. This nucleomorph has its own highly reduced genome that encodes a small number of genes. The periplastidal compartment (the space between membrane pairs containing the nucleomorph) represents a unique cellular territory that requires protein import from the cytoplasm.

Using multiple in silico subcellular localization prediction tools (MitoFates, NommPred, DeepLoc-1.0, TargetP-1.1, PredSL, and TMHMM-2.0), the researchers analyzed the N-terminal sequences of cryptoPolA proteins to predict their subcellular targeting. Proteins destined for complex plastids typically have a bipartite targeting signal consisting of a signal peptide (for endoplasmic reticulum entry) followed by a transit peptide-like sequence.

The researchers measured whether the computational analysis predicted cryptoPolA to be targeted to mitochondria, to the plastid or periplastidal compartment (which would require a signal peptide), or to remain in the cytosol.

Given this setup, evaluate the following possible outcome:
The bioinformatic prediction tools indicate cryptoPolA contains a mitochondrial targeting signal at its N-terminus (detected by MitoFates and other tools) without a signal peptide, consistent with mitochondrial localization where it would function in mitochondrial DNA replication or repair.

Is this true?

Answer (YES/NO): NO